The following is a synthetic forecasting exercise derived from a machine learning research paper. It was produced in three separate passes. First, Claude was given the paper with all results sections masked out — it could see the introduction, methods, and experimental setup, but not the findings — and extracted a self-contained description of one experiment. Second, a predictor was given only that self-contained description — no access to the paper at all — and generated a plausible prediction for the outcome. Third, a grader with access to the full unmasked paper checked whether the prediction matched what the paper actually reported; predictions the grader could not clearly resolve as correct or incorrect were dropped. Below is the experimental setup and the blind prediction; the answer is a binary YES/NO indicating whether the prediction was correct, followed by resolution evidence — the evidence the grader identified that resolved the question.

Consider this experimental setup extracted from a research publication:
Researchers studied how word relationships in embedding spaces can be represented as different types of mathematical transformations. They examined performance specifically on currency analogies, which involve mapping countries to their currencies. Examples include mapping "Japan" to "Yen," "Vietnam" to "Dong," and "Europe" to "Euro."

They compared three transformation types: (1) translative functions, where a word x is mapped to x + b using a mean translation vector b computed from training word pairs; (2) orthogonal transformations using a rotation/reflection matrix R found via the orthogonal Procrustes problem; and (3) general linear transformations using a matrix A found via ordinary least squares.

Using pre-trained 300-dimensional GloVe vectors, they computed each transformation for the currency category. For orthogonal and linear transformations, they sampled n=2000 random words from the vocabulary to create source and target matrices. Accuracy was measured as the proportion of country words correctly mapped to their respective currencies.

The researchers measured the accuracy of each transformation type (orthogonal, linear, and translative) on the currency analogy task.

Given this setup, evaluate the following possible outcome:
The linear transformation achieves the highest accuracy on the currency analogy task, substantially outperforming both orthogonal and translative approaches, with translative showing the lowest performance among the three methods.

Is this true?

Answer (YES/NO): YES